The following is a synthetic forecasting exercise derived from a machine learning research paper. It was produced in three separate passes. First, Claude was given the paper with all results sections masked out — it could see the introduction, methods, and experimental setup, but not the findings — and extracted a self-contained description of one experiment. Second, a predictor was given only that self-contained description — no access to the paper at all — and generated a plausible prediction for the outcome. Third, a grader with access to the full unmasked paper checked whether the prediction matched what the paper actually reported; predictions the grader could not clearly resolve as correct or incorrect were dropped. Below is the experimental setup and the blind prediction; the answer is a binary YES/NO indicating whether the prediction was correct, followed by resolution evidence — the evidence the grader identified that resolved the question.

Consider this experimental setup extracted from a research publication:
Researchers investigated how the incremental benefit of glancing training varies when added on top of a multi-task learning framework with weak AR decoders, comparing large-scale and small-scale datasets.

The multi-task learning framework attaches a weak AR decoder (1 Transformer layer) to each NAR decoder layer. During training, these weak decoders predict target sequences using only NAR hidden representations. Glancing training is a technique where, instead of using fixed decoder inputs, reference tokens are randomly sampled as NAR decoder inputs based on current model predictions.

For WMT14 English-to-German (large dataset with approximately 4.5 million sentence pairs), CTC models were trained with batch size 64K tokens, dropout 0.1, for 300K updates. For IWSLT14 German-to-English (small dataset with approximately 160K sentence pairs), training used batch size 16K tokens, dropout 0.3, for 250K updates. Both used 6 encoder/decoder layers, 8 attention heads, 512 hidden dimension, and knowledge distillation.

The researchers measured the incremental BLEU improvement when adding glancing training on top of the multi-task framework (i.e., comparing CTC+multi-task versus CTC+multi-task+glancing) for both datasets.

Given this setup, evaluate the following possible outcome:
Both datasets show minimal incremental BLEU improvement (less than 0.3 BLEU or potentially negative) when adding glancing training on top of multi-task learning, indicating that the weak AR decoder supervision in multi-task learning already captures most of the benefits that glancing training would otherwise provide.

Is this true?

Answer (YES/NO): NO